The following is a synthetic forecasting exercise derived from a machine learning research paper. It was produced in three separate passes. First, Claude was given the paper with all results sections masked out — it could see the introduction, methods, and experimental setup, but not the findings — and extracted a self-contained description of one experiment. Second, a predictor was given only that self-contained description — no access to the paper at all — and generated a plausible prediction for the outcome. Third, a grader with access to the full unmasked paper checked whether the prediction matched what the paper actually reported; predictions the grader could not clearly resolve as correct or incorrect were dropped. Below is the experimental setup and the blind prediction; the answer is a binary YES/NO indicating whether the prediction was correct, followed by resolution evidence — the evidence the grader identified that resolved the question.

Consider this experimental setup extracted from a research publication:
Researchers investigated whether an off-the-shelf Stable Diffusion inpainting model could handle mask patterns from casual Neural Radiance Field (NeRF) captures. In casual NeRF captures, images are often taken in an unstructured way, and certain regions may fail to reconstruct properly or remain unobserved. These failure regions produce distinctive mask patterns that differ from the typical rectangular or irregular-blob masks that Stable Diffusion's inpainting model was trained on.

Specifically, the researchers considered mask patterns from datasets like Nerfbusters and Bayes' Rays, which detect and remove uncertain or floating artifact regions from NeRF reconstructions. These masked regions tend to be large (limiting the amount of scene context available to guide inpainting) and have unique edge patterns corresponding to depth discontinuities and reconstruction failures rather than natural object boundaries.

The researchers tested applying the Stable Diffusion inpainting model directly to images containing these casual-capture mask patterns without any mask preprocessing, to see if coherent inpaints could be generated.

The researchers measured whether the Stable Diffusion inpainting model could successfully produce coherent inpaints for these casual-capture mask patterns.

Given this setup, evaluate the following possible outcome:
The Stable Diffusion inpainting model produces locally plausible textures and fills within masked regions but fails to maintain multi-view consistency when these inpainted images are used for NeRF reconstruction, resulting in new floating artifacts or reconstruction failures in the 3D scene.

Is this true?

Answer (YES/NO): NO